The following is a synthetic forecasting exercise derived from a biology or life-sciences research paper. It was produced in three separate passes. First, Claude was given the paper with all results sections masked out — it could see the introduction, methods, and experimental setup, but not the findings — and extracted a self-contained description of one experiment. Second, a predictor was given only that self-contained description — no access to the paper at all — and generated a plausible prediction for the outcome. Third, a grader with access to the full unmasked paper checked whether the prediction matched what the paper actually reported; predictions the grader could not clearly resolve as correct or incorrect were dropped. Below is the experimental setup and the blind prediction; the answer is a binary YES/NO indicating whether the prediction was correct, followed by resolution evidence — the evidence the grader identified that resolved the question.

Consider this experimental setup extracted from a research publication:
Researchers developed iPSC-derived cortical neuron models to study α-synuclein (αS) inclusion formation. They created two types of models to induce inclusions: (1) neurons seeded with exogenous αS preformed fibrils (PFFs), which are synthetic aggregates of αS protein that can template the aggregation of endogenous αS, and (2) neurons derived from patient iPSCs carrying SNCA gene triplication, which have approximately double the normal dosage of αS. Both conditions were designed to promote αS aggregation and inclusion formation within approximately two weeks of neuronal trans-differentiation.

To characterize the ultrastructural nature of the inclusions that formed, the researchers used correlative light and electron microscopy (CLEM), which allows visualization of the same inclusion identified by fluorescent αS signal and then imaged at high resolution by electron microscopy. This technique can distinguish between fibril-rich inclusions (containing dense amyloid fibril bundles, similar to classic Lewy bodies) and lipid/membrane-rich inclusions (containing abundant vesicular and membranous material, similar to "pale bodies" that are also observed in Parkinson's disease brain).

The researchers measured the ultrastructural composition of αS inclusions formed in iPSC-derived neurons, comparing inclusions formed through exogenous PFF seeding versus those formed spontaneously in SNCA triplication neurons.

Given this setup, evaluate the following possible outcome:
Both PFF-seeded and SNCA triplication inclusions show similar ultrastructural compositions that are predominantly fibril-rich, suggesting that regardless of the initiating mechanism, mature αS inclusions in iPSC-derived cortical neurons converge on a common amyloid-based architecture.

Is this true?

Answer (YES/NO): NO